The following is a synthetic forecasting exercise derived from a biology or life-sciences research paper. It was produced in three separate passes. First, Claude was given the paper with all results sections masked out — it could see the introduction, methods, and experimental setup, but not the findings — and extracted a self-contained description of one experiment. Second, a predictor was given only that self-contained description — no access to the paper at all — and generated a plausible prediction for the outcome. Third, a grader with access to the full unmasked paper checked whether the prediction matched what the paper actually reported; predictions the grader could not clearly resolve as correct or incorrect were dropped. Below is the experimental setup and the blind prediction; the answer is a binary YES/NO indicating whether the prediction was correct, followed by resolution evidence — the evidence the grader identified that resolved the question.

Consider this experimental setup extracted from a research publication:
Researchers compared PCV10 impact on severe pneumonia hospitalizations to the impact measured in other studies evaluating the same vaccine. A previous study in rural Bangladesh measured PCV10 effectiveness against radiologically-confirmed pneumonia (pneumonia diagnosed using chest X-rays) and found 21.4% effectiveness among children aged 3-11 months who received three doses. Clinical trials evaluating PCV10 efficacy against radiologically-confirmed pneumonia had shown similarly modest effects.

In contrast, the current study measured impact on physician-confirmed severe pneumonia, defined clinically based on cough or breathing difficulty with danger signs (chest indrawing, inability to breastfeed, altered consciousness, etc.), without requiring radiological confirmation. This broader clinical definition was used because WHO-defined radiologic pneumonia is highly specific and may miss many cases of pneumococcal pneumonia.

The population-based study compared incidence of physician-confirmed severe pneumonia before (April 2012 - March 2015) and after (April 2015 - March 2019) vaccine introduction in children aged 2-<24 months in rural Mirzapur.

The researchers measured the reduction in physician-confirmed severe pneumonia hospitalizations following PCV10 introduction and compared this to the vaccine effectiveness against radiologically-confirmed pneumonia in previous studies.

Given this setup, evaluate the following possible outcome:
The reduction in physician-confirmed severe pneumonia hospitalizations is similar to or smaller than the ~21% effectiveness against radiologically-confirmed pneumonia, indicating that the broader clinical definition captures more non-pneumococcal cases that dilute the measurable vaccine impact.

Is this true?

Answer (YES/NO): NO